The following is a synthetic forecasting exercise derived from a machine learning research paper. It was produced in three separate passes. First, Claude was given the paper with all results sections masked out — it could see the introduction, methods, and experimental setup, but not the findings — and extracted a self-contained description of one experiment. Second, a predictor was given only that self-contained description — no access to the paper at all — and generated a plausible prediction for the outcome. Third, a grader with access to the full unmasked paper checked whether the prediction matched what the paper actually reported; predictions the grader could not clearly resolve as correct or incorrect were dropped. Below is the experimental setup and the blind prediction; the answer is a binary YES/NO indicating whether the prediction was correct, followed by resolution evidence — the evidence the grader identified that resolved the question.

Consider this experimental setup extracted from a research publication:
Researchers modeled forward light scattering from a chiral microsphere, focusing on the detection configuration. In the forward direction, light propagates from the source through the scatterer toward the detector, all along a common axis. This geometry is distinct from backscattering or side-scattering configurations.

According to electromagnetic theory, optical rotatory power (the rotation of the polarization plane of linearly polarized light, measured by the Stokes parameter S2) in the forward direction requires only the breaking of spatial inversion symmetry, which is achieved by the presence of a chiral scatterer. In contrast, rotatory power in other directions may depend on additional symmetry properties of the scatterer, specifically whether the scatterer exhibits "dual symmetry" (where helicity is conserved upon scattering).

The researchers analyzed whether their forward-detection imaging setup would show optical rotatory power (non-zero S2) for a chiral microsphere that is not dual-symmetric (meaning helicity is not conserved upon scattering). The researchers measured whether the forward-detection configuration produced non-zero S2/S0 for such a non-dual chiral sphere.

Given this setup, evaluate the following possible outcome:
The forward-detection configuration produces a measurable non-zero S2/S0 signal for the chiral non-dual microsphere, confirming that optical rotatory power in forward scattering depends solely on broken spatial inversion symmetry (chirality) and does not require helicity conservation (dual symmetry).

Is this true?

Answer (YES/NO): YES